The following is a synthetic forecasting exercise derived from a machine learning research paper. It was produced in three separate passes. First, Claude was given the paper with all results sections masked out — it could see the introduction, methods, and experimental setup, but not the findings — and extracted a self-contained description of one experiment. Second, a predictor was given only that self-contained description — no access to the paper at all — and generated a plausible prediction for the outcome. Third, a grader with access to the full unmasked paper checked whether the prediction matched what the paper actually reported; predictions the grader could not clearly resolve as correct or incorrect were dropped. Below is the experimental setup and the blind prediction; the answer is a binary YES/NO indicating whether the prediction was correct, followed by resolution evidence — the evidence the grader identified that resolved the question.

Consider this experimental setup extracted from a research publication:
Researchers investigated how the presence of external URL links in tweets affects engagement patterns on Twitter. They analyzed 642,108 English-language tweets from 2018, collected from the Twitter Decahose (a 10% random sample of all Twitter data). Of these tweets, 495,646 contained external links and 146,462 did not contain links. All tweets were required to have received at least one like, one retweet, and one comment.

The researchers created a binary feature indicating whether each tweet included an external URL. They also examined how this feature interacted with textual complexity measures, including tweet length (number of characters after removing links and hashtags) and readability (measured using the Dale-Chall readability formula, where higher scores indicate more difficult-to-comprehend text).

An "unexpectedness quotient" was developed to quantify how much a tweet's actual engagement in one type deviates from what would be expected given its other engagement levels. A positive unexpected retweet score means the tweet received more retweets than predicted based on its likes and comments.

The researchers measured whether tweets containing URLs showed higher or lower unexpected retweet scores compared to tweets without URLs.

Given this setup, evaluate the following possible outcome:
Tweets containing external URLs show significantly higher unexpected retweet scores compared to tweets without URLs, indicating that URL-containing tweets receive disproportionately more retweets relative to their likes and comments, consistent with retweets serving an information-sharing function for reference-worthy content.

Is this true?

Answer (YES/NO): YES